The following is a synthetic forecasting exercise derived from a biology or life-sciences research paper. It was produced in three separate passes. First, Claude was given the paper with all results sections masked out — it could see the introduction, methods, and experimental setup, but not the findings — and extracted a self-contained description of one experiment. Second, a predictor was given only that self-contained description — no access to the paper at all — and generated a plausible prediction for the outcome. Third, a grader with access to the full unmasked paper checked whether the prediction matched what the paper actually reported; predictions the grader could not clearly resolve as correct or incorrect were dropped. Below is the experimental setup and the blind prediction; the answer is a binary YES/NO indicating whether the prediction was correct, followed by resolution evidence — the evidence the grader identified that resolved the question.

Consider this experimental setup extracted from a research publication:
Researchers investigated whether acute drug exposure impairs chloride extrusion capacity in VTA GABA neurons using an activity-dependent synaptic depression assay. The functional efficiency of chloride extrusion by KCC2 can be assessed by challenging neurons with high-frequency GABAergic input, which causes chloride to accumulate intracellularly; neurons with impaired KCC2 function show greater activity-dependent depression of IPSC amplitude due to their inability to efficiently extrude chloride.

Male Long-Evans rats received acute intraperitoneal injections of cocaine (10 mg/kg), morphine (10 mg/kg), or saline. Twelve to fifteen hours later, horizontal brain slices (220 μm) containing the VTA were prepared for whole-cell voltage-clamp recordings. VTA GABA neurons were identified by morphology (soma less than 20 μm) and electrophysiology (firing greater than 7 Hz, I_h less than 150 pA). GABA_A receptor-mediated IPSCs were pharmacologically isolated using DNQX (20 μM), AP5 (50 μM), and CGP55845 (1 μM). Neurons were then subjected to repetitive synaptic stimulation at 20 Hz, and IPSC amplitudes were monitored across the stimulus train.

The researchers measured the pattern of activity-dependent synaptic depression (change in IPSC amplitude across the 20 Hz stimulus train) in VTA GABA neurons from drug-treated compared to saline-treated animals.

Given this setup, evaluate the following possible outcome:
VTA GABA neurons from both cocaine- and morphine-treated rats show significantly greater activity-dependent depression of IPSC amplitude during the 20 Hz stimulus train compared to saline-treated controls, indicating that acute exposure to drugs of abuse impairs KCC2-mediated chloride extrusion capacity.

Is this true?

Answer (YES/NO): NO